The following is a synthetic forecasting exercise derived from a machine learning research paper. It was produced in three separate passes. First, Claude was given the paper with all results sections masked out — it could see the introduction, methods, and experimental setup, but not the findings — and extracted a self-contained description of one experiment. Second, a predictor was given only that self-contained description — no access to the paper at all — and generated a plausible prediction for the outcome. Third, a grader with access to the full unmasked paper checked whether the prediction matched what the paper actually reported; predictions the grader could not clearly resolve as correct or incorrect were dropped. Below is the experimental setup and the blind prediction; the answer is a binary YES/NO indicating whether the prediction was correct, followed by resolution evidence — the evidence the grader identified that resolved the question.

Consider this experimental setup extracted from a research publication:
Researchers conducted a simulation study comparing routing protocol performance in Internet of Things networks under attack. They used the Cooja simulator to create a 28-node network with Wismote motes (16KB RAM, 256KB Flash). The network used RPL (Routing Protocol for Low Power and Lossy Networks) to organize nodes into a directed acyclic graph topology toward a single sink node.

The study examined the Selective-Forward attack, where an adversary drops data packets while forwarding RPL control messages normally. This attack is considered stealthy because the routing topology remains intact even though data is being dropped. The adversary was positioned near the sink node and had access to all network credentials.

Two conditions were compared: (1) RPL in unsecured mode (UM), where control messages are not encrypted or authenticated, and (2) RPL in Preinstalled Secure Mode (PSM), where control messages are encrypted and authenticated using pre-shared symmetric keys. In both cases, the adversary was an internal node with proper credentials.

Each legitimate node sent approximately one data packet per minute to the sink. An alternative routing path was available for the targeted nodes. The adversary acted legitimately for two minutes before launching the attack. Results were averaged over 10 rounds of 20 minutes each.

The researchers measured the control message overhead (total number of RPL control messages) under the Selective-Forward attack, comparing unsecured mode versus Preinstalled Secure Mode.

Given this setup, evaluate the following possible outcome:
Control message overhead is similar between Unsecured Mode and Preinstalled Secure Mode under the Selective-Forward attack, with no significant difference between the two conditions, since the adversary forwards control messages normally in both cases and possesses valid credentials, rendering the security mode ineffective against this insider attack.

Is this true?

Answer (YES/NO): YES